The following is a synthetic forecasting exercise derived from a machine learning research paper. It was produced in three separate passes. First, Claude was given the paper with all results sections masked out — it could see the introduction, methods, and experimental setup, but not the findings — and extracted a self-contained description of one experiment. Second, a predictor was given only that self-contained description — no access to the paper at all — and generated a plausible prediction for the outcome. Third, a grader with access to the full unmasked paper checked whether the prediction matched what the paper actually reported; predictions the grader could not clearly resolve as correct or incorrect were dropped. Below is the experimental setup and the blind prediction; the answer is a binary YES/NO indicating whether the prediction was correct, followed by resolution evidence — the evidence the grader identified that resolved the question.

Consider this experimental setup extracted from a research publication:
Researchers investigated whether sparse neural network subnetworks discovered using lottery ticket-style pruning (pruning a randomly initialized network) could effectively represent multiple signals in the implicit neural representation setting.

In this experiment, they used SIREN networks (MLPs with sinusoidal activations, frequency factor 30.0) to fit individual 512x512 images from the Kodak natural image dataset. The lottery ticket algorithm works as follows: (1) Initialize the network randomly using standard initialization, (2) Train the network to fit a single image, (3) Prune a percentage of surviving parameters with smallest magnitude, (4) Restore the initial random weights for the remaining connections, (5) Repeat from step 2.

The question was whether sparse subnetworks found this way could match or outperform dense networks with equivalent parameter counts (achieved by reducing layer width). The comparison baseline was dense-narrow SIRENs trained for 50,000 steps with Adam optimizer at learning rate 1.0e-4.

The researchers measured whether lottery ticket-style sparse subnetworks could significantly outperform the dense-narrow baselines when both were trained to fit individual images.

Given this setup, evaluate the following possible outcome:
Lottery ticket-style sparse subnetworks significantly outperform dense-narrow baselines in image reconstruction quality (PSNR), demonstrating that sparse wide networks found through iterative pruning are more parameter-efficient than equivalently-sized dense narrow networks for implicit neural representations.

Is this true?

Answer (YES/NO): NO